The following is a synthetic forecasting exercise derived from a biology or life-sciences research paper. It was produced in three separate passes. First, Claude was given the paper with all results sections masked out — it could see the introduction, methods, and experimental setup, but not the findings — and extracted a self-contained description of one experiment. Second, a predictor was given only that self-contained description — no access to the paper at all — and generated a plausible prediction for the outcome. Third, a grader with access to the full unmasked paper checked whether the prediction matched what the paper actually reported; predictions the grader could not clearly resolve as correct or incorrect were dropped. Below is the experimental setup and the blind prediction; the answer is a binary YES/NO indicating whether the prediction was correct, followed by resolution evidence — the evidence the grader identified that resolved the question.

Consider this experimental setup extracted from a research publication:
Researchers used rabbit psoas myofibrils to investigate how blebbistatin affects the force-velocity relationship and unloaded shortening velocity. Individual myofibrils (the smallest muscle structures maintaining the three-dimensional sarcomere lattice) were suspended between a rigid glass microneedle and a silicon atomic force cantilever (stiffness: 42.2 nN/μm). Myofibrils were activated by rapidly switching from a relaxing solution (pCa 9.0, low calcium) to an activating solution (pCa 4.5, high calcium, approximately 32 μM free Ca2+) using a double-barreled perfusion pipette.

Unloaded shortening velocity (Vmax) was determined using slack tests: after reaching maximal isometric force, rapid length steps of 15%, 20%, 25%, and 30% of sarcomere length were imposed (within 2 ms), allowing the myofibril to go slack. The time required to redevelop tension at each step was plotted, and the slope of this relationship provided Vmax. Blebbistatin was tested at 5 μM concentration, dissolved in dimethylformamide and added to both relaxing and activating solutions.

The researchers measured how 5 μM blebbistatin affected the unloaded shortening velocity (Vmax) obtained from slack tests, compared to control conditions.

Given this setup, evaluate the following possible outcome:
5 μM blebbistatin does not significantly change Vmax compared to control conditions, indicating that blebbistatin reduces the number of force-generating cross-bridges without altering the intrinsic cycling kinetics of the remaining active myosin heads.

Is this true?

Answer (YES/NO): NO